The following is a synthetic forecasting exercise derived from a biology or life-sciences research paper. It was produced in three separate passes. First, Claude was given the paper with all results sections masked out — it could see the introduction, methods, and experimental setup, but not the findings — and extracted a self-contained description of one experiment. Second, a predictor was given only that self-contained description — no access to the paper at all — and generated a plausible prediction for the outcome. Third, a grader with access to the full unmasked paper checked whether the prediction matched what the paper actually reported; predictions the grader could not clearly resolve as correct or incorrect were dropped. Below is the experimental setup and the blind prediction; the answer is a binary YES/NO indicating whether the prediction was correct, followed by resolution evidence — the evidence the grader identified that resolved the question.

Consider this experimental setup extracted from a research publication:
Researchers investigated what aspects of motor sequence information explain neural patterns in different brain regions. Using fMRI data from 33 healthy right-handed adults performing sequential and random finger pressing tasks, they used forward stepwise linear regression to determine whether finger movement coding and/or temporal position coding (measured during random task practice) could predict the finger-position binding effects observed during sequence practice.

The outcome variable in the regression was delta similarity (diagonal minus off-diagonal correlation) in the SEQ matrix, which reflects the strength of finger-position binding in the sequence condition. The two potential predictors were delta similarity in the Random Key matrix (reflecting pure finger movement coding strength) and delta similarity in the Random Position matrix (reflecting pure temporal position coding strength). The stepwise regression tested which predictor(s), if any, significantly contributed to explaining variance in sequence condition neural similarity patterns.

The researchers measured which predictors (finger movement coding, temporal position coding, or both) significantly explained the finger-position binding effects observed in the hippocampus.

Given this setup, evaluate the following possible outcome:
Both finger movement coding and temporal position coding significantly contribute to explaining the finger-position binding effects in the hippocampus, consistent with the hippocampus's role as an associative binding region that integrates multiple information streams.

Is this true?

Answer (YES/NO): NO